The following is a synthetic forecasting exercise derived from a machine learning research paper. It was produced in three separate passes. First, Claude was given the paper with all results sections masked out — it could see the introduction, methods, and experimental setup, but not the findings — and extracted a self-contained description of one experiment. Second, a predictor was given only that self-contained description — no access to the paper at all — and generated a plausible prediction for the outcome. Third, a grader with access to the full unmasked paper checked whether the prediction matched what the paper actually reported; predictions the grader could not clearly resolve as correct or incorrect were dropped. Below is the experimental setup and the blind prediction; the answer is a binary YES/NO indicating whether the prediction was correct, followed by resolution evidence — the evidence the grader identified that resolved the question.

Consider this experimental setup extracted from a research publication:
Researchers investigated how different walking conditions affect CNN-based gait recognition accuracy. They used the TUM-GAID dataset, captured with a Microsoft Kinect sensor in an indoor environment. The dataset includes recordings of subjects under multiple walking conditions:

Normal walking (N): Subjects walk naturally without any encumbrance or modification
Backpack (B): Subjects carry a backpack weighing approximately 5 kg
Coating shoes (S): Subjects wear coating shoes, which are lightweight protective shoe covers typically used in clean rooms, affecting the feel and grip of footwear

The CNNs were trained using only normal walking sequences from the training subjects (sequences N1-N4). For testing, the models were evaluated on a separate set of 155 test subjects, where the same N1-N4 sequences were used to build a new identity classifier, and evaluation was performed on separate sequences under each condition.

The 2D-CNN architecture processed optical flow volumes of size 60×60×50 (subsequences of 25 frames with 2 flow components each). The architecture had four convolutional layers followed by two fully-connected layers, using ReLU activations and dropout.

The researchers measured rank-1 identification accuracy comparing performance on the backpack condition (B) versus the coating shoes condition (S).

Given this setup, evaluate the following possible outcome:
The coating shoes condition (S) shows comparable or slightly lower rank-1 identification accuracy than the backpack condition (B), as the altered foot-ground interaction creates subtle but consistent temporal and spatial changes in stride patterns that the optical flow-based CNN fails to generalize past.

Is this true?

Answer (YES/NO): YES